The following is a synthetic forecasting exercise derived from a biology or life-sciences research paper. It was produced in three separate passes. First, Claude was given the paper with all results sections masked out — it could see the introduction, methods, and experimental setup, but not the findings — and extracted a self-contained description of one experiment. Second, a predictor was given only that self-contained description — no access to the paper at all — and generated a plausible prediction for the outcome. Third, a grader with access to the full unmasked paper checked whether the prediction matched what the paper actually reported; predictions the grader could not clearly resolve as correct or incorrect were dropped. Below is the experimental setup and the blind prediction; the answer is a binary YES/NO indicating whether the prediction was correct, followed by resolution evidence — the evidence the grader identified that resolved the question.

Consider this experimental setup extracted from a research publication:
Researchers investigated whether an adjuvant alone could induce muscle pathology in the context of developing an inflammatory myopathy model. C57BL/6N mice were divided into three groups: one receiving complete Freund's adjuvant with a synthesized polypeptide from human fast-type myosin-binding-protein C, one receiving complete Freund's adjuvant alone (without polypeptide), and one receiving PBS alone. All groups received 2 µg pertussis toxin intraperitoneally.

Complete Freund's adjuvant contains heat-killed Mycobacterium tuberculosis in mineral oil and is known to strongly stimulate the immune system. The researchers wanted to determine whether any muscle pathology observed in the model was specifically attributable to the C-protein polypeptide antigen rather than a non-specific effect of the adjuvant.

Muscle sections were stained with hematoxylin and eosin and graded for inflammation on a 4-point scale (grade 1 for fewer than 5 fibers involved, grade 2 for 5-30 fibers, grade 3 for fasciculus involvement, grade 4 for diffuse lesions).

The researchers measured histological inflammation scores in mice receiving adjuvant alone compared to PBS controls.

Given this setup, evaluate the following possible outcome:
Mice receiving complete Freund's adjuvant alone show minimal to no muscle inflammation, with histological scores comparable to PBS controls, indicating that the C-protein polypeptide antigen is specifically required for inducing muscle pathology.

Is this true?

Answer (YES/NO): YES